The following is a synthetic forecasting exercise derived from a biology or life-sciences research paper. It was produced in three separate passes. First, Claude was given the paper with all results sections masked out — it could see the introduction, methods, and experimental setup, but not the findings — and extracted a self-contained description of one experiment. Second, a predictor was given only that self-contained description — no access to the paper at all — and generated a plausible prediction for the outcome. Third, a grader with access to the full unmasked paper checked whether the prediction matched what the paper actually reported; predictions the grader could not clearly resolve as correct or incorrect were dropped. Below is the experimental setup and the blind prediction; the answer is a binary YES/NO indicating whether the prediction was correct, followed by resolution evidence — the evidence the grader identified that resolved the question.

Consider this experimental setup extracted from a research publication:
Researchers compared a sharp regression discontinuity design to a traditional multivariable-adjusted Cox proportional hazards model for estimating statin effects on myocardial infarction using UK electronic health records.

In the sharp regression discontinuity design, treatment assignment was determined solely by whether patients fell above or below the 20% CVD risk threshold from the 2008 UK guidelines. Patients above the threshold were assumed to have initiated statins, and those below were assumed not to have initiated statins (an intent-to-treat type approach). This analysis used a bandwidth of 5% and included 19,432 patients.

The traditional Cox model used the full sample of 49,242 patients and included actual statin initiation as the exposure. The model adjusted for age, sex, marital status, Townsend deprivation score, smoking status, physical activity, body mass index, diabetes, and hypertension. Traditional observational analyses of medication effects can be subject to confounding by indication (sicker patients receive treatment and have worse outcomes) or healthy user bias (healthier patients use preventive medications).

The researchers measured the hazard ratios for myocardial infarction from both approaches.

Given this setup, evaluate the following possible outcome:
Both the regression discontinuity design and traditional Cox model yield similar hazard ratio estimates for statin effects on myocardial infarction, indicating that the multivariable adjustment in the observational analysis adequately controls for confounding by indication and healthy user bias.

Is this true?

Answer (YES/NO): NO